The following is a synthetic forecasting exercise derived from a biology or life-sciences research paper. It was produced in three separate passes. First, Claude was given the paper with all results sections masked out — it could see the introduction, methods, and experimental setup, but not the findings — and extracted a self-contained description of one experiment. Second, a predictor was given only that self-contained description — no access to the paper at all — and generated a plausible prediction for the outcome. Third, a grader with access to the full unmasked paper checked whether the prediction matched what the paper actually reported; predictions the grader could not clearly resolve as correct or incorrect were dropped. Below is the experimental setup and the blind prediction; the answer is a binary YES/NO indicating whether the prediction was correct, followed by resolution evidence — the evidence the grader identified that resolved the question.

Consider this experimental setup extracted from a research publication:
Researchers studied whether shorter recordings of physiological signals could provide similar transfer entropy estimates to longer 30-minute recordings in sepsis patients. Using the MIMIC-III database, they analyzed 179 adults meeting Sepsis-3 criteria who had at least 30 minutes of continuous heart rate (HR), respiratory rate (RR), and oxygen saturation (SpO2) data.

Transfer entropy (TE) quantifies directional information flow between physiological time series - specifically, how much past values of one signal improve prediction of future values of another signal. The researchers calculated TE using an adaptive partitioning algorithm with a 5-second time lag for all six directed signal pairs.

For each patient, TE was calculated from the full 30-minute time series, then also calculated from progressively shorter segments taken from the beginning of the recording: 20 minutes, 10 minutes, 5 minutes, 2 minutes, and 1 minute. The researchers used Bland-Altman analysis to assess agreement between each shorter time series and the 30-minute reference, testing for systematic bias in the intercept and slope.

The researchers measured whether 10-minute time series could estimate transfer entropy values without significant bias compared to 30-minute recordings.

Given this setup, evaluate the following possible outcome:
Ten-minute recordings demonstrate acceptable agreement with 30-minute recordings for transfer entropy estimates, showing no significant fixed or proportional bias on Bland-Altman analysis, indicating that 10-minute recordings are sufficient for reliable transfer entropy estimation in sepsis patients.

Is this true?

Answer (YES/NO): NO